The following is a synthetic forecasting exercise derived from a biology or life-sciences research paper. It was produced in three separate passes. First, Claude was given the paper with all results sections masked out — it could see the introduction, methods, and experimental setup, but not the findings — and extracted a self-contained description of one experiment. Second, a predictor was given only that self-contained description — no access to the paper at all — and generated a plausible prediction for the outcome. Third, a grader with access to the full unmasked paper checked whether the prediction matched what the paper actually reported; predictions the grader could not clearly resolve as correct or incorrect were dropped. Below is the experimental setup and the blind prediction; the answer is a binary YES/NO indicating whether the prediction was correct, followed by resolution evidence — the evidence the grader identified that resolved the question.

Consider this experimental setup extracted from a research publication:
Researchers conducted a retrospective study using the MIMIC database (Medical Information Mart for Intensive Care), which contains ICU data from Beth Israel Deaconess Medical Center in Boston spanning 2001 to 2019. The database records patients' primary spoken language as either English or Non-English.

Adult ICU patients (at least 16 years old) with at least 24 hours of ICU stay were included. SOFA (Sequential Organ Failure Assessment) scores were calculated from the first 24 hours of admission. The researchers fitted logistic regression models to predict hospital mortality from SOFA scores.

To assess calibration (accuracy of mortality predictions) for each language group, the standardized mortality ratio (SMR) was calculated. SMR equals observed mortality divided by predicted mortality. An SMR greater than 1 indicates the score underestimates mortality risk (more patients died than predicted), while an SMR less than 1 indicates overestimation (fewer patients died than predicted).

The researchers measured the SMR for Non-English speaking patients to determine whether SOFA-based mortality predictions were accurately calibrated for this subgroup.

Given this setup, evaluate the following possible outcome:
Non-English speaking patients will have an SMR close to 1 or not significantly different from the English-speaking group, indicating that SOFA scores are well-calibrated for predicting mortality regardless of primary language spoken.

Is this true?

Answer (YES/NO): NO